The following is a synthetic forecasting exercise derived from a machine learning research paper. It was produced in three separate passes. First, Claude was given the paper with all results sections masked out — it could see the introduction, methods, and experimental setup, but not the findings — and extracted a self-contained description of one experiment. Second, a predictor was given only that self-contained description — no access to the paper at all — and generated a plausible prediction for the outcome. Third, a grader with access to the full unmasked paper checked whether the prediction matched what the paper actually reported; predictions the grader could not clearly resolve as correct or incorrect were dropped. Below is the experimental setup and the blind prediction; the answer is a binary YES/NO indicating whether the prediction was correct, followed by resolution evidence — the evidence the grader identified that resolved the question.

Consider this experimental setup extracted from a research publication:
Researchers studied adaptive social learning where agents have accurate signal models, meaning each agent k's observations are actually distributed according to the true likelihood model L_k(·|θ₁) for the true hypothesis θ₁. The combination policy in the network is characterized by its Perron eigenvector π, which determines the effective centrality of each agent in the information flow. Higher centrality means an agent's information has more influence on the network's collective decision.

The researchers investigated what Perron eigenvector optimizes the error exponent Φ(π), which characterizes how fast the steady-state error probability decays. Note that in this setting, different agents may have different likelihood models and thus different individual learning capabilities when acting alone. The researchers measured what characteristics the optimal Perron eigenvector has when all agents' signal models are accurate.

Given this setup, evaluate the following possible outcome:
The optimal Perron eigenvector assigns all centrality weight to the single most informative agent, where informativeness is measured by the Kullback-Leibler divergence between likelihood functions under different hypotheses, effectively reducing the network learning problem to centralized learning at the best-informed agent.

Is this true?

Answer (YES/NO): NO